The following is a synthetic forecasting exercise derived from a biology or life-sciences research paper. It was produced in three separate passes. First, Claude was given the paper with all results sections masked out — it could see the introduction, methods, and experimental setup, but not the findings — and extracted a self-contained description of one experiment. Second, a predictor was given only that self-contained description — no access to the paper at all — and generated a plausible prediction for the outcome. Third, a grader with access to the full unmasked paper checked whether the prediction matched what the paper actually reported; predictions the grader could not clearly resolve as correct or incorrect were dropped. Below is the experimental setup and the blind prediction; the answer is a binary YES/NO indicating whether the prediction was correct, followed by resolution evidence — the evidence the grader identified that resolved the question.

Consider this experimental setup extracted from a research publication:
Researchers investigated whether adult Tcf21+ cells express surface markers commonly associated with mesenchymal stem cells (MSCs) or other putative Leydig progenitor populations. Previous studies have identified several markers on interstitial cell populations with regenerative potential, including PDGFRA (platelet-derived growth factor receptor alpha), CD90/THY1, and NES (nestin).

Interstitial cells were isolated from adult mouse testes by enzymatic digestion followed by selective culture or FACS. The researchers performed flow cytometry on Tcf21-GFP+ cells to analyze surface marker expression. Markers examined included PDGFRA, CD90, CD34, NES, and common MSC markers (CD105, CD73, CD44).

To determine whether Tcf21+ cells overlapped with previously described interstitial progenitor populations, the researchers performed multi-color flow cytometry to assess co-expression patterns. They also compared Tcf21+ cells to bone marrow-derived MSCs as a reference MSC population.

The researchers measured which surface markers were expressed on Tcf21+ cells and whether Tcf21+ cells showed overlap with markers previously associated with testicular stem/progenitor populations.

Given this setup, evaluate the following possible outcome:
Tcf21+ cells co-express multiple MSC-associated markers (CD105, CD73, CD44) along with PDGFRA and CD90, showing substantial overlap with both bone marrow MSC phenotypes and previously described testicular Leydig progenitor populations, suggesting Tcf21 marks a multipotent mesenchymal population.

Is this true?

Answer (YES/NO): NO